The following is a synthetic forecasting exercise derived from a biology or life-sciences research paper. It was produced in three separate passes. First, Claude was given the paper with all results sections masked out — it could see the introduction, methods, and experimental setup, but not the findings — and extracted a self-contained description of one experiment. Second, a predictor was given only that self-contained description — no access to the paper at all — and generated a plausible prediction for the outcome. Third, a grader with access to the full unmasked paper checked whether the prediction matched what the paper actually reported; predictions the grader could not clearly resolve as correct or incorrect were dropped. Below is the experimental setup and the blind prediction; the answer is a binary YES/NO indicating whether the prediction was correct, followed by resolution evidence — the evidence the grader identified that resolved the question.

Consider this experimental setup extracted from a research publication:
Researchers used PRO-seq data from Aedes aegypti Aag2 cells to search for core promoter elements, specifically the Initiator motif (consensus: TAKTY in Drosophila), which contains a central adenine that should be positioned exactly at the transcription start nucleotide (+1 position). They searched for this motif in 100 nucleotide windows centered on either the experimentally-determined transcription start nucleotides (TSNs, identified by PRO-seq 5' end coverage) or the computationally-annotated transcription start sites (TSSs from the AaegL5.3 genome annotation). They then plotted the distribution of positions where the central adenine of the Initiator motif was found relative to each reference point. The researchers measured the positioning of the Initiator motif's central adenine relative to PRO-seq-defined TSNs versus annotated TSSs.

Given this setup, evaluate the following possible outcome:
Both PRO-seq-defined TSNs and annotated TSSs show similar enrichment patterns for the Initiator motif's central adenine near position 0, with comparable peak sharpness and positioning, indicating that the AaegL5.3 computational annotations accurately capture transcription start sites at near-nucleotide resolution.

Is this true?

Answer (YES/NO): NO